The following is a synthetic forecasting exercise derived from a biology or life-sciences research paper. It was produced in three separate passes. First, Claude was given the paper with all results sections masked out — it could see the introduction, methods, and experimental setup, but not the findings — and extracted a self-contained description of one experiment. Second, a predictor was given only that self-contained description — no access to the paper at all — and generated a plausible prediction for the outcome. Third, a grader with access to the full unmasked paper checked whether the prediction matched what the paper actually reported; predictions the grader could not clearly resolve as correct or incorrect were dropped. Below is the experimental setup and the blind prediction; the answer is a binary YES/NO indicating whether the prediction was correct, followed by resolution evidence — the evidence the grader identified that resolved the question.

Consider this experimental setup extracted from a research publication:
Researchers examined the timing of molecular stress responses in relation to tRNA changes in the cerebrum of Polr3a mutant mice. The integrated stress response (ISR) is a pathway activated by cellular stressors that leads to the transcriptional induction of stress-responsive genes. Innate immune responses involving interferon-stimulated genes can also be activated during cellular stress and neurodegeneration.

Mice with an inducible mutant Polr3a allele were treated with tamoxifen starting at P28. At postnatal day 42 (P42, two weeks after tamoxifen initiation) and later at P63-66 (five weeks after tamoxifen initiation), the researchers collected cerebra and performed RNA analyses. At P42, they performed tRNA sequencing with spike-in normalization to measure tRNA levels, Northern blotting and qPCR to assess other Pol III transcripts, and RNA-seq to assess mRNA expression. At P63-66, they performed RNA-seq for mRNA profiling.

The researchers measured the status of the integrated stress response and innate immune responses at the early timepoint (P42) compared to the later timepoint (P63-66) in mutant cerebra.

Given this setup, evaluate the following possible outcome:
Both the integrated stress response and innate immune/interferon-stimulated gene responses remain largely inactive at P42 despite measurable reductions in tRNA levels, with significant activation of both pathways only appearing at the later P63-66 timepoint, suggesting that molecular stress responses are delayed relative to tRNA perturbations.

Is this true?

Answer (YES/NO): NO